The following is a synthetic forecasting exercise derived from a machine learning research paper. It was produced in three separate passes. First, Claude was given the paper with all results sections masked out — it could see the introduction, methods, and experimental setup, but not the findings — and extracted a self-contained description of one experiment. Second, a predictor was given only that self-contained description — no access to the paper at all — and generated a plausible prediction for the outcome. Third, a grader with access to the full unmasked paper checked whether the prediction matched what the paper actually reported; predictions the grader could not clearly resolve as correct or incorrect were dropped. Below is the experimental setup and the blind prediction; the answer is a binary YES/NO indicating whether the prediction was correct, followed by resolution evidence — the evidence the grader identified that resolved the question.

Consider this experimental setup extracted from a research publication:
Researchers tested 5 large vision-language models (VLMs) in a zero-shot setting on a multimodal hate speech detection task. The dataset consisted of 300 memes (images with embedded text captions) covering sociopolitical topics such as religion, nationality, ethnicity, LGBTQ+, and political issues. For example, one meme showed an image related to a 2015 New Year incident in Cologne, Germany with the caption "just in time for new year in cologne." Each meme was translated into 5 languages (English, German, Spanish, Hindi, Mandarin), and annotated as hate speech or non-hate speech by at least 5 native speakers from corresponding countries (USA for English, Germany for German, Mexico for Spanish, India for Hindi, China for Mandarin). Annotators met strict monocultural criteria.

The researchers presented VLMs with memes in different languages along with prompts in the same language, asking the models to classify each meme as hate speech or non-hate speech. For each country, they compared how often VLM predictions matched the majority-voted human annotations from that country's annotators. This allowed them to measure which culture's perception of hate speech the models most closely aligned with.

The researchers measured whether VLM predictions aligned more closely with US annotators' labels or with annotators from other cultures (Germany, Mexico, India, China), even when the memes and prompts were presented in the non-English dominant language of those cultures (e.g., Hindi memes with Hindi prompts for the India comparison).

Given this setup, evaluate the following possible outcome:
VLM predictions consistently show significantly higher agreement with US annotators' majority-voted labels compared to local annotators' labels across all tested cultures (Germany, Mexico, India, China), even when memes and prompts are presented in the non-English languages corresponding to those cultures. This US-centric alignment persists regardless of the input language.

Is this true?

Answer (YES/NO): YES